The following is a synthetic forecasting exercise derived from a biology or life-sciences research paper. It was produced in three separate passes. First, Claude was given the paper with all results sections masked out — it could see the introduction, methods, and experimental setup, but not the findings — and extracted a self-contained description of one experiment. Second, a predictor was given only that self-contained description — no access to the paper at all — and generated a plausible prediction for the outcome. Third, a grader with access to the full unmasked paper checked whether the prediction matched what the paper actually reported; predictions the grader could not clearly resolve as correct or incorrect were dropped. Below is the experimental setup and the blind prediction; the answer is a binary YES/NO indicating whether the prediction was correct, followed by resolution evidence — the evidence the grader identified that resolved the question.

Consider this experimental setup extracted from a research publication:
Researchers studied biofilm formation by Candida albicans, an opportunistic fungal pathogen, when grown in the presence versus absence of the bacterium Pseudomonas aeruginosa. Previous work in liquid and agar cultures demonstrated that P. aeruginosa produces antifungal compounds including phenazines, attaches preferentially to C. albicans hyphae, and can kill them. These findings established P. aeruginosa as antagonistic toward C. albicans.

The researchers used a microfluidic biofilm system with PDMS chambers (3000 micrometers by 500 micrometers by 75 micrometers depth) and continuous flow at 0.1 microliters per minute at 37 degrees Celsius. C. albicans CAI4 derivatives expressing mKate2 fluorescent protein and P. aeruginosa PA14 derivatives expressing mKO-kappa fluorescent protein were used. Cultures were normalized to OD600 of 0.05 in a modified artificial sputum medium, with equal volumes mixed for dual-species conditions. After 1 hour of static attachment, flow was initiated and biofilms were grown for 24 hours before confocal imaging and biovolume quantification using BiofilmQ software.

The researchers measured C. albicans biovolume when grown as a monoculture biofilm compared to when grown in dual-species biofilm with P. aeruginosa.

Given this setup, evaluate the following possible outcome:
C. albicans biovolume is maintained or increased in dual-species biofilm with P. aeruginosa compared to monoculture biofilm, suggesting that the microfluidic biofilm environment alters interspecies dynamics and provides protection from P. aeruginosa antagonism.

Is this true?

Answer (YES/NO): YES